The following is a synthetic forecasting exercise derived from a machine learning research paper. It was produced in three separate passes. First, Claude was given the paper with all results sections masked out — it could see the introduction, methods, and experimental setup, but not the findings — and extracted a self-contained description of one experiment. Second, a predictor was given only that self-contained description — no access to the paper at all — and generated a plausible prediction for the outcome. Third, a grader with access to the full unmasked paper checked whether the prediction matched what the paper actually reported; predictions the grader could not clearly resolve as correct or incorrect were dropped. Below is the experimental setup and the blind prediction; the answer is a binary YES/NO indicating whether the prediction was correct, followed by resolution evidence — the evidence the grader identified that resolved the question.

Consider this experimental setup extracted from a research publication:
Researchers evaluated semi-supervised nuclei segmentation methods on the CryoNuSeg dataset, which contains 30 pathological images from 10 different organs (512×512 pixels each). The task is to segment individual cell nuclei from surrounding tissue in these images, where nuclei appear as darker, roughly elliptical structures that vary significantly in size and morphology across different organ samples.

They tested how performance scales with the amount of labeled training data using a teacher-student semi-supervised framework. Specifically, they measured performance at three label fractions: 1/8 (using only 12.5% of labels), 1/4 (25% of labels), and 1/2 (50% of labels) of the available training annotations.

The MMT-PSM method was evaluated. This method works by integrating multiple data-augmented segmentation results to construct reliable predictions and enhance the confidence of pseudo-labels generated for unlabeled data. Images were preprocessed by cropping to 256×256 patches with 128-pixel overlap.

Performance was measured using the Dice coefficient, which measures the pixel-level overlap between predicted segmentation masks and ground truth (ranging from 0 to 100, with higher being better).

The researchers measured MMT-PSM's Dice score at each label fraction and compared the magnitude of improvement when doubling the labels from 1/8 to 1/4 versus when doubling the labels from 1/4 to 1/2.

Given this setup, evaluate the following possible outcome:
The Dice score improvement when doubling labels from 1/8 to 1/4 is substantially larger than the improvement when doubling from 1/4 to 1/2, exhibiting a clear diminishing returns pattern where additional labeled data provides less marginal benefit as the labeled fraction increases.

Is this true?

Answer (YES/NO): YES